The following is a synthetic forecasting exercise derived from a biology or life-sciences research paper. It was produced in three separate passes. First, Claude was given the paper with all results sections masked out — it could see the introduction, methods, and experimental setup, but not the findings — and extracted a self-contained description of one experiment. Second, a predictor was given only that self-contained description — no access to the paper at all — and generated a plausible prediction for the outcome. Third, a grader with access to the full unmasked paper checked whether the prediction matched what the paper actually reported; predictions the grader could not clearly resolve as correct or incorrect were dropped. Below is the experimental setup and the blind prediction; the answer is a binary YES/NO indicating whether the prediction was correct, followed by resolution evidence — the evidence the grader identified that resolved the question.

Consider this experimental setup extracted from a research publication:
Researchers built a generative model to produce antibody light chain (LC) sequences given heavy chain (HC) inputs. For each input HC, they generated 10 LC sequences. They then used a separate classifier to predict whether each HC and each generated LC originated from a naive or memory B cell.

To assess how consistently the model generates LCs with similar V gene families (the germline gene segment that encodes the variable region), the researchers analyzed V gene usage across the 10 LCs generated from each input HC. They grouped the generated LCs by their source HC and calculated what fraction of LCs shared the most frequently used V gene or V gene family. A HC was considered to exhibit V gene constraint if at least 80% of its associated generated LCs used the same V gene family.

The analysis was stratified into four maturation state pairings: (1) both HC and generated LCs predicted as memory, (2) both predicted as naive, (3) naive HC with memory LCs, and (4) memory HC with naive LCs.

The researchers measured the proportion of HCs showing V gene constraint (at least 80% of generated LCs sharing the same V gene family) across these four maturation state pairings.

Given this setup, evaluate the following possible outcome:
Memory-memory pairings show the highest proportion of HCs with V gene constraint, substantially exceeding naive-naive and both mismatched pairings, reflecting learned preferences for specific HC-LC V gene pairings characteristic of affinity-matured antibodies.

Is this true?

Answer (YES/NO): NO